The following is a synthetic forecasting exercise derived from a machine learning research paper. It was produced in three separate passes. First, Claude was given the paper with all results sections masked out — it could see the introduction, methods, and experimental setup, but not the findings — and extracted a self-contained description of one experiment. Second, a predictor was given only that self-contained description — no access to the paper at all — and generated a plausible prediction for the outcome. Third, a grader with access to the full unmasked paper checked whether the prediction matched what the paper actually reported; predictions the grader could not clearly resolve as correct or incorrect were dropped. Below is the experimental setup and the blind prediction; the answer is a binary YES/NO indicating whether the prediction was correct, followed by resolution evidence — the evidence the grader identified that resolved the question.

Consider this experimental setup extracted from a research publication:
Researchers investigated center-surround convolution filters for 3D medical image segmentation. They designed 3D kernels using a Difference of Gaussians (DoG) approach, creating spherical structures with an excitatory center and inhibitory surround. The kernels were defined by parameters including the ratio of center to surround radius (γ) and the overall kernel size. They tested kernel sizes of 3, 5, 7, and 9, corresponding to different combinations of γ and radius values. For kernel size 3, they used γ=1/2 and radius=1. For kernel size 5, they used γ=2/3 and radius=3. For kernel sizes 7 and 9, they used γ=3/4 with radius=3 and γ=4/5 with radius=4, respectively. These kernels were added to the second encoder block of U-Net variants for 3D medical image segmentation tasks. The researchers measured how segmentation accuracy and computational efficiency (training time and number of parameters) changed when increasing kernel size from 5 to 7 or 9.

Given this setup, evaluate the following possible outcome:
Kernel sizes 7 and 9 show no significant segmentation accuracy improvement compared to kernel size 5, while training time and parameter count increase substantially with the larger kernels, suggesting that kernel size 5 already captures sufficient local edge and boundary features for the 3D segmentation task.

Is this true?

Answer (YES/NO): YES